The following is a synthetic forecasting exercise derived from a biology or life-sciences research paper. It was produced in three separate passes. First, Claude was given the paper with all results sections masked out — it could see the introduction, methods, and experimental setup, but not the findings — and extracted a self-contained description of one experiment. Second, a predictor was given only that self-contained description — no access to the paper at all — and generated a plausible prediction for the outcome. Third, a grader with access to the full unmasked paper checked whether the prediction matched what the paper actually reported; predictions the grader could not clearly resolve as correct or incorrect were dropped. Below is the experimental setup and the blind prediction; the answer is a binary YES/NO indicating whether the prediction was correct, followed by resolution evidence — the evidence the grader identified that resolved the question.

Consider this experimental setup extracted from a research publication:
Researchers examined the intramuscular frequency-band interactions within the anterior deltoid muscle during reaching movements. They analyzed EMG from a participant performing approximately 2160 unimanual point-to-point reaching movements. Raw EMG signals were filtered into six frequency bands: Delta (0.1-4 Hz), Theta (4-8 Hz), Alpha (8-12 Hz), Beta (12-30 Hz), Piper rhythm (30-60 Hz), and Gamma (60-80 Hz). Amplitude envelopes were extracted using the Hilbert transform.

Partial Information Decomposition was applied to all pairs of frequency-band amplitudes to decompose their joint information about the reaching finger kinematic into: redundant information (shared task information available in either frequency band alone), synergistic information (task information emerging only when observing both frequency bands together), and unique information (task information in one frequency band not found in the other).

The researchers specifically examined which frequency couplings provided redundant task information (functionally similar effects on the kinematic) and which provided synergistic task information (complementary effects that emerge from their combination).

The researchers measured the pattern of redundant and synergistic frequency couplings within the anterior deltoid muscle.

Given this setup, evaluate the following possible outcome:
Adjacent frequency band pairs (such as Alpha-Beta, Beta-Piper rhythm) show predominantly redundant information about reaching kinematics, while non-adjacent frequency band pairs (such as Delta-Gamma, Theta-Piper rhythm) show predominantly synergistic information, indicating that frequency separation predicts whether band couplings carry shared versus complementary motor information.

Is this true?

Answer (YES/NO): NO